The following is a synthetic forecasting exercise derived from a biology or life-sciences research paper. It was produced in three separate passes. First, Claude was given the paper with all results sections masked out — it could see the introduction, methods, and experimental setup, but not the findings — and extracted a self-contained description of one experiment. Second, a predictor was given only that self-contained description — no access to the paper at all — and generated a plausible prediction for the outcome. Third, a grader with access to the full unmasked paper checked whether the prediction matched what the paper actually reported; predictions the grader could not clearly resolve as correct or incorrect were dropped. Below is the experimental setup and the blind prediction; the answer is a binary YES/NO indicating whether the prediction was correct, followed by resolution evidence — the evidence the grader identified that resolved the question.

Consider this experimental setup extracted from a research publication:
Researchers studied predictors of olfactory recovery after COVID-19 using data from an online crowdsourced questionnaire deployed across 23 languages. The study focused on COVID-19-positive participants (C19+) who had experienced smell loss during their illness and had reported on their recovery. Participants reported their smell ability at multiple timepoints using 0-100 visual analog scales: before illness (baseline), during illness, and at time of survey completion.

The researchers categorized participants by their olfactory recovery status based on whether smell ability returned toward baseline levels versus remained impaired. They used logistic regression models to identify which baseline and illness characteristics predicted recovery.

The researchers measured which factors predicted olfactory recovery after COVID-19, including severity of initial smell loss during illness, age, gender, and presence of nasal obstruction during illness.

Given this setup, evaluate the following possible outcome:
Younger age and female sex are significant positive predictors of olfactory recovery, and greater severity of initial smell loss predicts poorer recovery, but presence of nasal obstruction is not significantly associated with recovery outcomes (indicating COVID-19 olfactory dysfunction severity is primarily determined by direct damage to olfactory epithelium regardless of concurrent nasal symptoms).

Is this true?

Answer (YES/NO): NO